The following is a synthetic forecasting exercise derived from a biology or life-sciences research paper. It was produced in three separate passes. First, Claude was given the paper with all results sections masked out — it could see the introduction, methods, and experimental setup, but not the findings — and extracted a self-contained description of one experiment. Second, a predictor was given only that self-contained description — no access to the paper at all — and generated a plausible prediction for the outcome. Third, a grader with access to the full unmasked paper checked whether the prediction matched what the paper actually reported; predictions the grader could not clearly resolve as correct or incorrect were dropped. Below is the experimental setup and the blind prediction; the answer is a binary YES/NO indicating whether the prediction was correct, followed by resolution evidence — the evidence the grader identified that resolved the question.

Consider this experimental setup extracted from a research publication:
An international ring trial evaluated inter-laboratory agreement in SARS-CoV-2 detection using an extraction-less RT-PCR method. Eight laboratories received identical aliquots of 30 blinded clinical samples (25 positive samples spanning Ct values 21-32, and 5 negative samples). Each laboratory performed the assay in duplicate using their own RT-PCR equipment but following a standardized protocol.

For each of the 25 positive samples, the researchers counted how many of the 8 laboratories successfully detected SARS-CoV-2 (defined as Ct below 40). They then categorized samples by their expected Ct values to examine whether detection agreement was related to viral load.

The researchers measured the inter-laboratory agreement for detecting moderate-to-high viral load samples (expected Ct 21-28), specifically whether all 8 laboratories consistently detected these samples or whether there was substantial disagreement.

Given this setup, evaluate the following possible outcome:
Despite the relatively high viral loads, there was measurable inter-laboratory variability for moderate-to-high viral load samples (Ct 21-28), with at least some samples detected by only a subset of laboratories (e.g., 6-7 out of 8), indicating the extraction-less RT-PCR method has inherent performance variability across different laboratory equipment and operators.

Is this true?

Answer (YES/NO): NO